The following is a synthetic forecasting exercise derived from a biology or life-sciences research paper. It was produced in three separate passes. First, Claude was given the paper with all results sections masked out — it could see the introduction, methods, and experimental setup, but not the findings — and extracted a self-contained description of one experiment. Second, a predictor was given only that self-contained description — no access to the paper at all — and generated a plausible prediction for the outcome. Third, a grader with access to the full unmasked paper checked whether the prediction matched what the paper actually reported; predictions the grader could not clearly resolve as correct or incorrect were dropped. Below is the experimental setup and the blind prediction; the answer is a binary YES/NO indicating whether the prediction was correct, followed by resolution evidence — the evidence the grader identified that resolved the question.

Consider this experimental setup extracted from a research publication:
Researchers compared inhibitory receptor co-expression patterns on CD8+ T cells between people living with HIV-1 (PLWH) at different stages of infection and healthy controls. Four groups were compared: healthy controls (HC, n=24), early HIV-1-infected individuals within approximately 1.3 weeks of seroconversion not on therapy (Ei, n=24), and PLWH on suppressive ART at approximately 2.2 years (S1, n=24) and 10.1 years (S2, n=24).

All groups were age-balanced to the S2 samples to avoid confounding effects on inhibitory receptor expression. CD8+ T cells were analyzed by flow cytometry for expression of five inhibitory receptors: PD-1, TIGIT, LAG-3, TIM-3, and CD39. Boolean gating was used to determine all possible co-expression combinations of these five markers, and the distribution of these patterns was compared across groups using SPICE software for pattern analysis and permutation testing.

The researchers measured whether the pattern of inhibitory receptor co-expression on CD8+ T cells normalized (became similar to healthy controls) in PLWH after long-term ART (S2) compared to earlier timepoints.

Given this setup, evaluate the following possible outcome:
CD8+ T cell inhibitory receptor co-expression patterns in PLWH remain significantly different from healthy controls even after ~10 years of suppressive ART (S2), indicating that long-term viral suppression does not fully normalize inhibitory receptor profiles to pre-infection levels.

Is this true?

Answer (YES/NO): YES